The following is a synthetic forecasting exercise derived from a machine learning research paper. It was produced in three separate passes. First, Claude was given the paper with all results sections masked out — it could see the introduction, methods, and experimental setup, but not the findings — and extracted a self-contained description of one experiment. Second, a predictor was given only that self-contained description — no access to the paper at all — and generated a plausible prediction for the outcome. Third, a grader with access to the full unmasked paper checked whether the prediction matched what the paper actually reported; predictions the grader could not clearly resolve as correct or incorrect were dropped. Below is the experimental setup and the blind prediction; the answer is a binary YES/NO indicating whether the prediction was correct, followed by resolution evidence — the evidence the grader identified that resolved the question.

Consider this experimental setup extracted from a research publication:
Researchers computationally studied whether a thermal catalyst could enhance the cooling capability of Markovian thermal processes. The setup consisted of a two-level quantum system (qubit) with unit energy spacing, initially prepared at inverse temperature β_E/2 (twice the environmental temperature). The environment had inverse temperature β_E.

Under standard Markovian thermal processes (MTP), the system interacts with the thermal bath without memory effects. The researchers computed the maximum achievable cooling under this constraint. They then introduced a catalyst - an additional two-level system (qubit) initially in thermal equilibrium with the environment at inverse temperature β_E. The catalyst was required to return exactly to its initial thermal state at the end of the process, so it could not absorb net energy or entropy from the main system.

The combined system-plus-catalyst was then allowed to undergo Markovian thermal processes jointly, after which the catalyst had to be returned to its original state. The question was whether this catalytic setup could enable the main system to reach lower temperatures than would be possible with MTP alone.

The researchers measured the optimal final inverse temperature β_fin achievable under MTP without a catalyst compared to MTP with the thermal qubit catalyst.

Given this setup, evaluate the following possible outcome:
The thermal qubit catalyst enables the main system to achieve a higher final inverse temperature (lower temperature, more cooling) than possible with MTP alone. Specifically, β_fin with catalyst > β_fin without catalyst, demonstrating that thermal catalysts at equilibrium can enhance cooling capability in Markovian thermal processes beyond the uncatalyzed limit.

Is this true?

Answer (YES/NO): YES